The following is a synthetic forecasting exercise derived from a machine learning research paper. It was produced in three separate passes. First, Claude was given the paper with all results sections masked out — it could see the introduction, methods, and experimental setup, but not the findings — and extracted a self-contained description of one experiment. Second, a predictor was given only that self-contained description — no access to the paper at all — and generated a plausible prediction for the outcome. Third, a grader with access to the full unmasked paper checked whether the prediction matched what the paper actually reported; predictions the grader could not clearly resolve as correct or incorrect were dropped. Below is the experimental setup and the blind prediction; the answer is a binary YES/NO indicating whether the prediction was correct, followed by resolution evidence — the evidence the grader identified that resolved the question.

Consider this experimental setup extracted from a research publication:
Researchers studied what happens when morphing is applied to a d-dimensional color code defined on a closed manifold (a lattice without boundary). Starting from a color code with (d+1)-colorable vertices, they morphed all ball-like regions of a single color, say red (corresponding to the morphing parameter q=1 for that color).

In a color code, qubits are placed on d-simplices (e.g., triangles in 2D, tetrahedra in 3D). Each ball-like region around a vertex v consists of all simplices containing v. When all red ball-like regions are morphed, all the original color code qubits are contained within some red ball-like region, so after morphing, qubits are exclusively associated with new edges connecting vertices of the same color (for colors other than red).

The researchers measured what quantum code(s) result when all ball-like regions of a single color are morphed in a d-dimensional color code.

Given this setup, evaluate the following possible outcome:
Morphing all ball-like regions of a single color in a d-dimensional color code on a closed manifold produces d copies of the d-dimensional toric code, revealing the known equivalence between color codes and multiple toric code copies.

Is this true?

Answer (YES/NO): YES